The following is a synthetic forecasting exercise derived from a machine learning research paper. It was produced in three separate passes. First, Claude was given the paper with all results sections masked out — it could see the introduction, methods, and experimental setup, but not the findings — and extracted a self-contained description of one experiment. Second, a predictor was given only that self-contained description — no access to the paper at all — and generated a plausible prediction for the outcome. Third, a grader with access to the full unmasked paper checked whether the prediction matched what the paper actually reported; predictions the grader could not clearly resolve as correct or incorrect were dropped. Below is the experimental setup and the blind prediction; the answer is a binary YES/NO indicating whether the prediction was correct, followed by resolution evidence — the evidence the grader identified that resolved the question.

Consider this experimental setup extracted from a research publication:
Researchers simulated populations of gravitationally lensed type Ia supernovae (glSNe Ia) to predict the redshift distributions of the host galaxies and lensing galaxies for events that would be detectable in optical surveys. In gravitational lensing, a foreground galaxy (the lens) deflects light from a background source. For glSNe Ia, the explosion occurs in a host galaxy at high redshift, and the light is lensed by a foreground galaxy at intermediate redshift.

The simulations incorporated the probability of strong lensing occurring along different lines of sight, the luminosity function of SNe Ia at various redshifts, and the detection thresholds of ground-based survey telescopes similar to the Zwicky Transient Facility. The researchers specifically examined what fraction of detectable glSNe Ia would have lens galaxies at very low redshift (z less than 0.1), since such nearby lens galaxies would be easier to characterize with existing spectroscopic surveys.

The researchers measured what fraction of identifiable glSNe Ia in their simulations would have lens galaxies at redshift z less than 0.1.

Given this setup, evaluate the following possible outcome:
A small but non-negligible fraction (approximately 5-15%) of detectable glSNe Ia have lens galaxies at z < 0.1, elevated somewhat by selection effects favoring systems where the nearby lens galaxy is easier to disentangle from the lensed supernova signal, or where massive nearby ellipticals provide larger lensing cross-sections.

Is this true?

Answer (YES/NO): NO